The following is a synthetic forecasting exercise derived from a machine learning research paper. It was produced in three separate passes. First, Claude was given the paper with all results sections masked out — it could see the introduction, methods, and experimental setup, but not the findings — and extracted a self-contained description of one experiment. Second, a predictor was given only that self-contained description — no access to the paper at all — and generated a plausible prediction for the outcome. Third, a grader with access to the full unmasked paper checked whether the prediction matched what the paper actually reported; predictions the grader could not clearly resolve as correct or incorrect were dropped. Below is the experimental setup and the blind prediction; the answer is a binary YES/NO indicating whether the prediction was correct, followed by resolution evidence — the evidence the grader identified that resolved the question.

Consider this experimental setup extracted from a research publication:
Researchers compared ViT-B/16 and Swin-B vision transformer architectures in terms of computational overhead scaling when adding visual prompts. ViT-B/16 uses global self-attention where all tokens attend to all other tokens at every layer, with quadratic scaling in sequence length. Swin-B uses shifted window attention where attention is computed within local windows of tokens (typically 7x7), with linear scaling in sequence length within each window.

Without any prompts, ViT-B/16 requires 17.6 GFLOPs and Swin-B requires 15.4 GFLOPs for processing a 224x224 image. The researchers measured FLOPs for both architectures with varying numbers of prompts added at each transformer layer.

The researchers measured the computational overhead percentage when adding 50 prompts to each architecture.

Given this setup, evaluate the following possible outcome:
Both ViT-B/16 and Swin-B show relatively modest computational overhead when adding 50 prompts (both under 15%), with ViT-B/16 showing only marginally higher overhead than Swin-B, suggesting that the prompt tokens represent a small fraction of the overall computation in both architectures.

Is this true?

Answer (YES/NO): NO